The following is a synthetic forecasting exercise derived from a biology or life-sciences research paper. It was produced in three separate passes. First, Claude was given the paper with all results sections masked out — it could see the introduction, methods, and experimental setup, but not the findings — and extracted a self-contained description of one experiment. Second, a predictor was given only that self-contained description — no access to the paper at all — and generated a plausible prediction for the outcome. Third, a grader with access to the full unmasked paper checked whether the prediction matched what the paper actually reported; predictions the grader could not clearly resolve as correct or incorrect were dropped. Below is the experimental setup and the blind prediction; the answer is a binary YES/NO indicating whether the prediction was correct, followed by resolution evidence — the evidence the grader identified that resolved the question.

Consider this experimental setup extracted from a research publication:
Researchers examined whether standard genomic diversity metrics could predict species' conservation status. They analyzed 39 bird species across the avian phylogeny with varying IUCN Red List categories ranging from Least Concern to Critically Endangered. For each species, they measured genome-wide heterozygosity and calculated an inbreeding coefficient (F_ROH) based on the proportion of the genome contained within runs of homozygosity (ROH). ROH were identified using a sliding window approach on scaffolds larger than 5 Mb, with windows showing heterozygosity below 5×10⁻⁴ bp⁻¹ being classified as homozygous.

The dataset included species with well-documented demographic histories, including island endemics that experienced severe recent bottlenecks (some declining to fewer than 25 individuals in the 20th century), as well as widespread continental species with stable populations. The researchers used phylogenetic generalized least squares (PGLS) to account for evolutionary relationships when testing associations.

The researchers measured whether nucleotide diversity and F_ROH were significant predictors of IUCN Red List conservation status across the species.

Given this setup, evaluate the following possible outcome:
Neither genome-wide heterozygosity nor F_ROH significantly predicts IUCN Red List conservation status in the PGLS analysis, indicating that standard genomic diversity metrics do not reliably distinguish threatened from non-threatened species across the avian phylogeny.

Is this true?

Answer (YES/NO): YES